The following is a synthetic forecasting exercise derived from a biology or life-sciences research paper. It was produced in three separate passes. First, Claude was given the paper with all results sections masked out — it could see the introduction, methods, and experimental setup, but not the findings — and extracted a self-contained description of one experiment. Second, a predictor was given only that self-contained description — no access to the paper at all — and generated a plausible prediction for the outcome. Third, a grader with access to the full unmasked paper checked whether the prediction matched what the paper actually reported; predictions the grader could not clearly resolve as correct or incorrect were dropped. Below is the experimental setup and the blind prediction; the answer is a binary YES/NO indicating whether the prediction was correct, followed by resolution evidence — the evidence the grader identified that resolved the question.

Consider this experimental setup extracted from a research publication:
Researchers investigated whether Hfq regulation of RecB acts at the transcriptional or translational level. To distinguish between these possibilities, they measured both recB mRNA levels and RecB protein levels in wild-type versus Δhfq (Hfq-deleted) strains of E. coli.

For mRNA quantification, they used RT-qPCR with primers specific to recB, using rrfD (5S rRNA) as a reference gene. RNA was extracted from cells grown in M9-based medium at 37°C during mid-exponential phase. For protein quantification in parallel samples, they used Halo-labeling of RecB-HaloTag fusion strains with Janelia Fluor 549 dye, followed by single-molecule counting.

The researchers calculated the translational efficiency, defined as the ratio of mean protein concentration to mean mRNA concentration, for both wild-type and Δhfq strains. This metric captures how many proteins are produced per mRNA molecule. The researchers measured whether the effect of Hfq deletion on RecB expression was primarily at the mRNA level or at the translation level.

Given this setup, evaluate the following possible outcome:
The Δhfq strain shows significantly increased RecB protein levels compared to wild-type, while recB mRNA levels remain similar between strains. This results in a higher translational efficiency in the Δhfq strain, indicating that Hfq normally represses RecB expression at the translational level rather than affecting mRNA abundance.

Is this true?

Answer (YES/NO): YES